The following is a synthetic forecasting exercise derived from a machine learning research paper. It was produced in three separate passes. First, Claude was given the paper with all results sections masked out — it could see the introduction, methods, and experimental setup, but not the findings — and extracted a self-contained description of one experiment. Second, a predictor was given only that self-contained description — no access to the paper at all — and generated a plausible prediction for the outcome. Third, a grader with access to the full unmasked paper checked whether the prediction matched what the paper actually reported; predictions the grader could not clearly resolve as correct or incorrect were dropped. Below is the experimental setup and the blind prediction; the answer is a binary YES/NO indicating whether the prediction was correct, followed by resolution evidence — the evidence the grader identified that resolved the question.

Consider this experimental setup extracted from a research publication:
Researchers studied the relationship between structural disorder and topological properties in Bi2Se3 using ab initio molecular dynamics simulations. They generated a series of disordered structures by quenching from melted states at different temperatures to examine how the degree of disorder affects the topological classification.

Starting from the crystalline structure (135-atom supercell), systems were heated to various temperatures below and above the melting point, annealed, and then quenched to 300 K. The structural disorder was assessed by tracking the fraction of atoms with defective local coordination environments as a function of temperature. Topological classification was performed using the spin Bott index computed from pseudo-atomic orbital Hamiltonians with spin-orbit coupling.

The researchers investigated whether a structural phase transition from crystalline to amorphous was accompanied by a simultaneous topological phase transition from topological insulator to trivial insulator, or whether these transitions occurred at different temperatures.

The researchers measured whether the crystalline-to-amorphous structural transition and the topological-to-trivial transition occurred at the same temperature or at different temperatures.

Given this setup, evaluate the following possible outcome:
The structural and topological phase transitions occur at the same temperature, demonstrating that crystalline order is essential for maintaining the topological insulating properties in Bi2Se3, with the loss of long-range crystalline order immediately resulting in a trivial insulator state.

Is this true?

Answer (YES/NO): YES